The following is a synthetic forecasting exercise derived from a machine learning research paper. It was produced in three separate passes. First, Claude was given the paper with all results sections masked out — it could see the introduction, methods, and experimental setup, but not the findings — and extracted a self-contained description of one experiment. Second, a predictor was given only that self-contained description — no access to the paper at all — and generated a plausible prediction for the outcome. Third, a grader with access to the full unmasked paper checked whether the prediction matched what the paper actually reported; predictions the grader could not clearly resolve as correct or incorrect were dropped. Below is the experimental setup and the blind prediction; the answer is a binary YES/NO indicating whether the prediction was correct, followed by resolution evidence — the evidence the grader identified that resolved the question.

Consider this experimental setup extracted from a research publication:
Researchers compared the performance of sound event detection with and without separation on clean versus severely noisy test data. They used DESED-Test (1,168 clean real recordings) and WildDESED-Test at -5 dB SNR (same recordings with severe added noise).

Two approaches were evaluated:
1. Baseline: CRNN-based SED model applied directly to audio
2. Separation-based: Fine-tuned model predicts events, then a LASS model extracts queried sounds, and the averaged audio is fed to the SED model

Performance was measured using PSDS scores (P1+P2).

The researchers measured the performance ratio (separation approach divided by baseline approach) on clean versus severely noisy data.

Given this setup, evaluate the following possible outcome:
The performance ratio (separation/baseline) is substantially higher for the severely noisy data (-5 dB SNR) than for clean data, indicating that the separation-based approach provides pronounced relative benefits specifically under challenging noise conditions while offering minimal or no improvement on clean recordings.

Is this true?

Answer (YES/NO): NO